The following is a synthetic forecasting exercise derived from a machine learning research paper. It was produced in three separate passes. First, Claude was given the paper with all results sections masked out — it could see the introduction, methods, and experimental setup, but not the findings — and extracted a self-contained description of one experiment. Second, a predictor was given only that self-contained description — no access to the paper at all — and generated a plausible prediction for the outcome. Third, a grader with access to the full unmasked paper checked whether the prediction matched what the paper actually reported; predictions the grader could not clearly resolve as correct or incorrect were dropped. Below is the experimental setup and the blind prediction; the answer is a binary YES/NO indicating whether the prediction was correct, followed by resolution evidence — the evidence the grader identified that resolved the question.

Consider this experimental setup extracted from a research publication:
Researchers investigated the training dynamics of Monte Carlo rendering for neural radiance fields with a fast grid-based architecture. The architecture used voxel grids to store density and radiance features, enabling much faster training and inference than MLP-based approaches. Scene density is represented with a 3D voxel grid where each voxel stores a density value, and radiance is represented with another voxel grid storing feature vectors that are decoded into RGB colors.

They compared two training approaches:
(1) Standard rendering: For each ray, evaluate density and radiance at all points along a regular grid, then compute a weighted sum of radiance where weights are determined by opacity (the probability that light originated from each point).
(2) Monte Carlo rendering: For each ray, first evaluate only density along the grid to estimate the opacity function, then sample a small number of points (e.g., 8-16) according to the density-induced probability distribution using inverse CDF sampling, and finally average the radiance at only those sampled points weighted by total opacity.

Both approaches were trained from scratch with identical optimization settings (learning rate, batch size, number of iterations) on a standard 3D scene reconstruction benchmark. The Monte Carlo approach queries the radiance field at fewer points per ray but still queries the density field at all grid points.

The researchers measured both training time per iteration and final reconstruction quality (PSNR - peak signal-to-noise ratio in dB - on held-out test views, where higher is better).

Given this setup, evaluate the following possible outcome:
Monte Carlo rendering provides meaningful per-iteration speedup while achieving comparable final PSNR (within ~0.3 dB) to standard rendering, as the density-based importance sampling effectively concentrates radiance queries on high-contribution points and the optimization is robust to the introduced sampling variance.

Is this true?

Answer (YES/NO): NO